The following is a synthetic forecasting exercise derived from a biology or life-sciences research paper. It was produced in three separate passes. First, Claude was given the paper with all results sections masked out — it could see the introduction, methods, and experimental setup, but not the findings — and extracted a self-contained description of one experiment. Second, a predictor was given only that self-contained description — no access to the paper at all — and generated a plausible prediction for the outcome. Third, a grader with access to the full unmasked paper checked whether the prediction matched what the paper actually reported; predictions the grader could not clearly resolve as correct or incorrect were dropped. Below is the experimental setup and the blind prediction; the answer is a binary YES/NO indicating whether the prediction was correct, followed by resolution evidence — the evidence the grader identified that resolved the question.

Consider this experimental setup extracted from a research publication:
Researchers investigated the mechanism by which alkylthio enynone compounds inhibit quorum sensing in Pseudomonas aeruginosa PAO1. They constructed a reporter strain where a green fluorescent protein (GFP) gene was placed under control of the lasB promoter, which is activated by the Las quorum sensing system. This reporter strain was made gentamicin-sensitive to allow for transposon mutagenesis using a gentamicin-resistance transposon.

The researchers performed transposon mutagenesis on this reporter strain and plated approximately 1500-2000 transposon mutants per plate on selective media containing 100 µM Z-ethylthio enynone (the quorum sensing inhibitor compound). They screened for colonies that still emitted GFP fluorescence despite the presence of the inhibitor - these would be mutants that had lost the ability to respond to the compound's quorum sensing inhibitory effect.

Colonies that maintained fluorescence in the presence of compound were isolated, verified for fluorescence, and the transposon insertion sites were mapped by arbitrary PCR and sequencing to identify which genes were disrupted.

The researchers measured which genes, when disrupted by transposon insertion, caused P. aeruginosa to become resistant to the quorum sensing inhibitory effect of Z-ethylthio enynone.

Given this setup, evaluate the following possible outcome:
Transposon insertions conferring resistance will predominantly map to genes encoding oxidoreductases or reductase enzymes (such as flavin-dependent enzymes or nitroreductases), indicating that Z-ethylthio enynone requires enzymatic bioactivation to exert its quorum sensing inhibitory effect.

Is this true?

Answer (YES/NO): NO